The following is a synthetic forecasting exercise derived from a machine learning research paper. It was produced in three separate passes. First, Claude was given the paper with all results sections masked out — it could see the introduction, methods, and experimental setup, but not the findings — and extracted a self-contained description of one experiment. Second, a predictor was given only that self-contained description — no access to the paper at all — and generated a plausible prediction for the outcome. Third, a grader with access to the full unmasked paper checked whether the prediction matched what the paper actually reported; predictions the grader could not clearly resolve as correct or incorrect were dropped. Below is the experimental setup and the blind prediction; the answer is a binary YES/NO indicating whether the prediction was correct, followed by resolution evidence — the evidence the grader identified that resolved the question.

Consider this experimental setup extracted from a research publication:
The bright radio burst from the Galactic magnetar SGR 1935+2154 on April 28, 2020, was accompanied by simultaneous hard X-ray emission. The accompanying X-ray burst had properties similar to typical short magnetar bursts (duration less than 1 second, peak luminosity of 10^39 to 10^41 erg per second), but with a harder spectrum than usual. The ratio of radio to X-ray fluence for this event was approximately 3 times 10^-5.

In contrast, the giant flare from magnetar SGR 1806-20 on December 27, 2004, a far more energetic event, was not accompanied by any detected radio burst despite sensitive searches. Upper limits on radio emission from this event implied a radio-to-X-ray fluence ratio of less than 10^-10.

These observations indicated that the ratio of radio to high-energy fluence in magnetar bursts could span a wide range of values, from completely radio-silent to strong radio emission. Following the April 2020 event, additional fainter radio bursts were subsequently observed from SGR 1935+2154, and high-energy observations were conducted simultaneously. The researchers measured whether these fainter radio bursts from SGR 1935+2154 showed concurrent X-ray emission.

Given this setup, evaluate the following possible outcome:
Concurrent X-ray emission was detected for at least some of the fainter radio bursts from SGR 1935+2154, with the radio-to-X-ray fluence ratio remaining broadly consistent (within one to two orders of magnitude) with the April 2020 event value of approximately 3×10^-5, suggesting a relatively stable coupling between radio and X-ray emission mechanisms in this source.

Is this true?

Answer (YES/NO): NO